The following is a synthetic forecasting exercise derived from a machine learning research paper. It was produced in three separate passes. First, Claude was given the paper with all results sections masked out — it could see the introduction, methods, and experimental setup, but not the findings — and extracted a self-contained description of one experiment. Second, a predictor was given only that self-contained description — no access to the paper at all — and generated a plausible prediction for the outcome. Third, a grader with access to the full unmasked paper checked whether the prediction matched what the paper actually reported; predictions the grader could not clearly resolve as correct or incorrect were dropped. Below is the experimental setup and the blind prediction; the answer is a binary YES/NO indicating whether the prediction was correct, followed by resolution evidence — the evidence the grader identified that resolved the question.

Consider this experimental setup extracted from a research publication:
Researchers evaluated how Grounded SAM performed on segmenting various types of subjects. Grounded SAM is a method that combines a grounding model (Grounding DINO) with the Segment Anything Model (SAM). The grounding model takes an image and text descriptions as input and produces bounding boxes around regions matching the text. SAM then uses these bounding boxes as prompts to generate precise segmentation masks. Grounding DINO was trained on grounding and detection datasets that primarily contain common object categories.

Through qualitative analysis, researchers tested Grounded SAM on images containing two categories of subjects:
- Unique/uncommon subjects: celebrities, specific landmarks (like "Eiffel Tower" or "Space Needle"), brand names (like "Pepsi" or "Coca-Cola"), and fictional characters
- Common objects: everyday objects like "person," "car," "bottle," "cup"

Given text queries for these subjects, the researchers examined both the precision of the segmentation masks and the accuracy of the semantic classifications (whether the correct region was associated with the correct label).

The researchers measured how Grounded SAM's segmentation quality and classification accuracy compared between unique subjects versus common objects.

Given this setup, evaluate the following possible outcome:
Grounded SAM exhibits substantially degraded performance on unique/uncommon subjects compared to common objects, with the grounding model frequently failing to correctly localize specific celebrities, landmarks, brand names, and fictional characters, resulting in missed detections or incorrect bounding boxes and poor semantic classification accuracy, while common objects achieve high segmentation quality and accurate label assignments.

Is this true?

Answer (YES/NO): NO